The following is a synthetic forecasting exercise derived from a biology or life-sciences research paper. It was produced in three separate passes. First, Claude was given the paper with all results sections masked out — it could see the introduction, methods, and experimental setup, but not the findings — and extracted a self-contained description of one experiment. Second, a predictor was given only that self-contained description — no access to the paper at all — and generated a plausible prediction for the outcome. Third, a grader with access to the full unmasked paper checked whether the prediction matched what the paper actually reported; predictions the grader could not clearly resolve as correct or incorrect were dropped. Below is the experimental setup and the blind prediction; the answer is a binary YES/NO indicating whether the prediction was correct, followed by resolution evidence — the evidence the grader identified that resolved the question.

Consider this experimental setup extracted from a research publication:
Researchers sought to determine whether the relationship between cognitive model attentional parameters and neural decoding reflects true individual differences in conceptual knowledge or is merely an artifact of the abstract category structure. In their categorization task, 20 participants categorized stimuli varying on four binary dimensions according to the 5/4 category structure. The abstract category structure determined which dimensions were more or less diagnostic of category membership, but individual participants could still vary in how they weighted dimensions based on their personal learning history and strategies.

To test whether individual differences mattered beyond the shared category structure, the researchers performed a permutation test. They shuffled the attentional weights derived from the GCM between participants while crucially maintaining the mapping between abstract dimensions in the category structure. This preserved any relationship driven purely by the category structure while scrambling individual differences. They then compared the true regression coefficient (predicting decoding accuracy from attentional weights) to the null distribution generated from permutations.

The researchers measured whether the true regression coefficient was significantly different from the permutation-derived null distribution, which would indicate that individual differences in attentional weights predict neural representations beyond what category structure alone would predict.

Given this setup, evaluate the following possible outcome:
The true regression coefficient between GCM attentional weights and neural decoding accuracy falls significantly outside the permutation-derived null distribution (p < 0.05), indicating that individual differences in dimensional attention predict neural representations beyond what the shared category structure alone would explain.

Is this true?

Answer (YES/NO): YES